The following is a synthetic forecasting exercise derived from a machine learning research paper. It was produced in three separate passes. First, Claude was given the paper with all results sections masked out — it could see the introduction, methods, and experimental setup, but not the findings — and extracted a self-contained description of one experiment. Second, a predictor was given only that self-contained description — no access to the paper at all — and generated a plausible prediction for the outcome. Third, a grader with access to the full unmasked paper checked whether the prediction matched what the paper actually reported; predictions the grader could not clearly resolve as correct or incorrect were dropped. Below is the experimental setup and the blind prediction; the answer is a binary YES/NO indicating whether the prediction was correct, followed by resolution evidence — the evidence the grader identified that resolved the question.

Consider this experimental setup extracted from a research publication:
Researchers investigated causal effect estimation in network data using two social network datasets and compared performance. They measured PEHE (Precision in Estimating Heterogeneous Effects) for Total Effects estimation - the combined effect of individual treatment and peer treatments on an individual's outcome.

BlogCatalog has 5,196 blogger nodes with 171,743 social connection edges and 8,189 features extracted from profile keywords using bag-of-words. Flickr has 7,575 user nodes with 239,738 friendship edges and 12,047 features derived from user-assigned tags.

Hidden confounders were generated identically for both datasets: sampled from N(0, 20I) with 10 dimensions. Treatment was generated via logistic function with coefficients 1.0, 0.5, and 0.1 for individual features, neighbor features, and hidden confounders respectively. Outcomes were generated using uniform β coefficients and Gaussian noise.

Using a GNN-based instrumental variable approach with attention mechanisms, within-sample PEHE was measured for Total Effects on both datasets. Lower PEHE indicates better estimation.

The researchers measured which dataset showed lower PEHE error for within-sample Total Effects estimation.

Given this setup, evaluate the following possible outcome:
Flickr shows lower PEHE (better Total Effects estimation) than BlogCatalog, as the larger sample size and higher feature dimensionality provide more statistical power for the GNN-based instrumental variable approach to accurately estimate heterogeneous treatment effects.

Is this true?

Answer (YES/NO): NO